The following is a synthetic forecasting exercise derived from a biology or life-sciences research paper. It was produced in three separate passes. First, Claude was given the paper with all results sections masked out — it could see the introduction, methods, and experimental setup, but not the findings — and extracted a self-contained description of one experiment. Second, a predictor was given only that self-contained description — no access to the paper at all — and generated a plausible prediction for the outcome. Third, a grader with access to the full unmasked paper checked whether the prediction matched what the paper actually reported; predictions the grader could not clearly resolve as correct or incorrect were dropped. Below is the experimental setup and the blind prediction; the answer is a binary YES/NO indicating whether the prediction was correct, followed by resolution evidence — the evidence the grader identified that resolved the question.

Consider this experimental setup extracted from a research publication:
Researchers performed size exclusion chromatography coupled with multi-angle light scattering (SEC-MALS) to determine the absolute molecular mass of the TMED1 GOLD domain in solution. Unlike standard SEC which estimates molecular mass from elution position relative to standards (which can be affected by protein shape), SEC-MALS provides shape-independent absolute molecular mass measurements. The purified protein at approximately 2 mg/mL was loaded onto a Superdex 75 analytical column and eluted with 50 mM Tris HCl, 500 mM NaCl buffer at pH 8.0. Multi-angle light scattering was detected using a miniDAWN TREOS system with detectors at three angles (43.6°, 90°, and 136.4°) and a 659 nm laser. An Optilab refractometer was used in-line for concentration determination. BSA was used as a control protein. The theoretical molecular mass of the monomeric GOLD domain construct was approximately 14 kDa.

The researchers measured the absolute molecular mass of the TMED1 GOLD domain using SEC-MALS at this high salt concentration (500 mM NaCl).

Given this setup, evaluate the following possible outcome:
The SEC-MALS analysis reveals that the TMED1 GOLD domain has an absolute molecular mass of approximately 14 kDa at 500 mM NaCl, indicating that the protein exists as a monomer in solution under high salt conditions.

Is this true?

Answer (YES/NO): YES